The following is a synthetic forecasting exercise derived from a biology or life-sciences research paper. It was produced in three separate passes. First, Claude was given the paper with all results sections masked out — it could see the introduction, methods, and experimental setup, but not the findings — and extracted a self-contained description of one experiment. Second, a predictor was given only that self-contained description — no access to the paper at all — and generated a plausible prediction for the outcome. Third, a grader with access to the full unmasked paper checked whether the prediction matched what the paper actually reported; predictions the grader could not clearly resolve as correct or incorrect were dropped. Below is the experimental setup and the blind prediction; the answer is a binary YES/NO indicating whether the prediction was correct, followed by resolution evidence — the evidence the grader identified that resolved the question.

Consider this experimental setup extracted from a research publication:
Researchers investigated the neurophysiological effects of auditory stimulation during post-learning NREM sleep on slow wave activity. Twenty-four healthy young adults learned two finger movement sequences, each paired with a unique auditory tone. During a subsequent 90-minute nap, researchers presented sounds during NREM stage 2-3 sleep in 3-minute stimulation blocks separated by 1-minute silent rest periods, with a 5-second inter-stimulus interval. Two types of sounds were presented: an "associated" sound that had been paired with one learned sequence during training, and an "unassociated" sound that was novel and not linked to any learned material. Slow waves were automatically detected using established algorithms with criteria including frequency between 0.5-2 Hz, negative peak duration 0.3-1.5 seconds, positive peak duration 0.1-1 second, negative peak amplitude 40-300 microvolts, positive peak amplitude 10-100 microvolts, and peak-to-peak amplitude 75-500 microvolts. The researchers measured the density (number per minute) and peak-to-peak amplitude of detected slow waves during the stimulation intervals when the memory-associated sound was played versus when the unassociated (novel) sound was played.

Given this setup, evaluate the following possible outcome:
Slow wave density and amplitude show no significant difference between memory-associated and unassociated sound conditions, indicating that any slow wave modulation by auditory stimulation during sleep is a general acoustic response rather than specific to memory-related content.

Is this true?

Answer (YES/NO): NO